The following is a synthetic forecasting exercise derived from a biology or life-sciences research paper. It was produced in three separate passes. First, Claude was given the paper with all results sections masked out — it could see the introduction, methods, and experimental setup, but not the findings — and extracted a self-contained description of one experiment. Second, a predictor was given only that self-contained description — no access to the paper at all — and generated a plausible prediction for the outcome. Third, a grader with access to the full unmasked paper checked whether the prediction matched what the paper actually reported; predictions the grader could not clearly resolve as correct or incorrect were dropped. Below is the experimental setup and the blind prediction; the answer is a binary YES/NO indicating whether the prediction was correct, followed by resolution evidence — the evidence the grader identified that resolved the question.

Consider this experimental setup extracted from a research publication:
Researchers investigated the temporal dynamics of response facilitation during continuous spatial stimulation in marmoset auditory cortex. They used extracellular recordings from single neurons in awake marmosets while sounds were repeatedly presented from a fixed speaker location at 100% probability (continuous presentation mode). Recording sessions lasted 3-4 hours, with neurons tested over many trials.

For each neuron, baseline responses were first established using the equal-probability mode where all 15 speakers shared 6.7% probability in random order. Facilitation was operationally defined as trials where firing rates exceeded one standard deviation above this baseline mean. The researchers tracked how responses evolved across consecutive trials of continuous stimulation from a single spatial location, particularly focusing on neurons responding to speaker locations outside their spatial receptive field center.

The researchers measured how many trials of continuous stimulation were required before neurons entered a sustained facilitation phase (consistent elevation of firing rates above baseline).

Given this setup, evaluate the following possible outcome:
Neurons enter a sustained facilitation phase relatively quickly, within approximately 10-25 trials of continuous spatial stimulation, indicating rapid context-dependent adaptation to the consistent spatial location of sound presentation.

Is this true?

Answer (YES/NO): NO